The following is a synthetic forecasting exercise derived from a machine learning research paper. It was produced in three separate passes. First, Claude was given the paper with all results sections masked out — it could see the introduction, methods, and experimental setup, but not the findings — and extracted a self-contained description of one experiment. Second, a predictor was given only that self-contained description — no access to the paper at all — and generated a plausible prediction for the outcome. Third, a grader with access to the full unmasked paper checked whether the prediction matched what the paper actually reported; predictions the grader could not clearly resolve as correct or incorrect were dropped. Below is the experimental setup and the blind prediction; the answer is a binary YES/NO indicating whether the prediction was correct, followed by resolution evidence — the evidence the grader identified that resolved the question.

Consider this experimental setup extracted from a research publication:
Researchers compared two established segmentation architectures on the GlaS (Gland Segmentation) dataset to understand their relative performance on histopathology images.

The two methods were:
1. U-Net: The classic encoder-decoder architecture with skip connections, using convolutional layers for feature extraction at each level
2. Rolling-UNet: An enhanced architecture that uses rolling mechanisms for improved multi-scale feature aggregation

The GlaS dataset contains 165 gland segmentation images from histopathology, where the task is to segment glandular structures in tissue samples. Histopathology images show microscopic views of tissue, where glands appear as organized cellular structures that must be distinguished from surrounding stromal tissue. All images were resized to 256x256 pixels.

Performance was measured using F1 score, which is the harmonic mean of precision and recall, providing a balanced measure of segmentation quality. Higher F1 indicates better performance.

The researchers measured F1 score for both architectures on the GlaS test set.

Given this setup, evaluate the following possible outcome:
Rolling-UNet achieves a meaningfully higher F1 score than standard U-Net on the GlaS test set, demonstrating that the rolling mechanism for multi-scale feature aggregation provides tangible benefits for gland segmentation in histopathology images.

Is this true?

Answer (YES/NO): NO